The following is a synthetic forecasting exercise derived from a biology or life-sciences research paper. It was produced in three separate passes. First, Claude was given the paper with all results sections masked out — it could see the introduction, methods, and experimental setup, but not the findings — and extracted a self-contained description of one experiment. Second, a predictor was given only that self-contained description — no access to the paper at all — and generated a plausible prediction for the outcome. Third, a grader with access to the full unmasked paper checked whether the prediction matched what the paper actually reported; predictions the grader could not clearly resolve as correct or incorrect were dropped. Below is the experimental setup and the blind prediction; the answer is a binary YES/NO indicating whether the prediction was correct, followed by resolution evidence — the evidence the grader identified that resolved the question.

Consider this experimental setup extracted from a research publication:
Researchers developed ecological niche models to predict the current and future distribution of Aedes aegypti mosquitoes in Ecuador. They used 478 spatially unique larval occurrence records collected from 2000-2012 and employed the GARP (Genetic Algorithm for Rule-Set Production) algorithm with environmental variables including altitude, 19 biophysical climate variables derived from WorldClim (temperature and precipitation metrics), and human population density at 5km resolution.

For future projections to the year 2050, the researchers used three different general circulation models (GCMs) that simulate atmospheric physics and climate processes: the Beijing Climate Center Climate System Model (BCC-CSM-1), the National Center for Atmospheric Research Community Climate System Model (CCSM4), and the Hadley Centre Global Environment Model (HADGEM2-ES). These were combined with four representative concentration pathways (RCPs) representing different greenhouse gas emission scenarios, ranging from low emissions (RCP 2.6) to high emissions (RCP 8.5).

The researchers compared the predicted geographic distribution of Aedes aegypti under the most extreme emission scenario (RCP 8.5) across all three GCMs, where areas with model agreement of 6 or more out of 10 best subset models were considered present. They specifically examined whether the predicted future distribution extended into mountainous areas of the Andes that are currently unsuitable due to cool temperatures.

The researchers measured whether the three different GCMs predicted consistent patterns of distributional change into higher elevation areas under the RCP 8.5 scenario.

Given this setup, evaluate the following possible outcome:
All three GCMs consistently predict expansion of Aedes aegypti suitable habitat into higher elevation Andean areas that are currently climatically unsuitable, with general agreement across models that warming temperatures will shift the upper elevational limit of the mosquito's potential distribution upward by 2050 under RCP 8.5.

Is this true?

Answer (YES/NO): YES